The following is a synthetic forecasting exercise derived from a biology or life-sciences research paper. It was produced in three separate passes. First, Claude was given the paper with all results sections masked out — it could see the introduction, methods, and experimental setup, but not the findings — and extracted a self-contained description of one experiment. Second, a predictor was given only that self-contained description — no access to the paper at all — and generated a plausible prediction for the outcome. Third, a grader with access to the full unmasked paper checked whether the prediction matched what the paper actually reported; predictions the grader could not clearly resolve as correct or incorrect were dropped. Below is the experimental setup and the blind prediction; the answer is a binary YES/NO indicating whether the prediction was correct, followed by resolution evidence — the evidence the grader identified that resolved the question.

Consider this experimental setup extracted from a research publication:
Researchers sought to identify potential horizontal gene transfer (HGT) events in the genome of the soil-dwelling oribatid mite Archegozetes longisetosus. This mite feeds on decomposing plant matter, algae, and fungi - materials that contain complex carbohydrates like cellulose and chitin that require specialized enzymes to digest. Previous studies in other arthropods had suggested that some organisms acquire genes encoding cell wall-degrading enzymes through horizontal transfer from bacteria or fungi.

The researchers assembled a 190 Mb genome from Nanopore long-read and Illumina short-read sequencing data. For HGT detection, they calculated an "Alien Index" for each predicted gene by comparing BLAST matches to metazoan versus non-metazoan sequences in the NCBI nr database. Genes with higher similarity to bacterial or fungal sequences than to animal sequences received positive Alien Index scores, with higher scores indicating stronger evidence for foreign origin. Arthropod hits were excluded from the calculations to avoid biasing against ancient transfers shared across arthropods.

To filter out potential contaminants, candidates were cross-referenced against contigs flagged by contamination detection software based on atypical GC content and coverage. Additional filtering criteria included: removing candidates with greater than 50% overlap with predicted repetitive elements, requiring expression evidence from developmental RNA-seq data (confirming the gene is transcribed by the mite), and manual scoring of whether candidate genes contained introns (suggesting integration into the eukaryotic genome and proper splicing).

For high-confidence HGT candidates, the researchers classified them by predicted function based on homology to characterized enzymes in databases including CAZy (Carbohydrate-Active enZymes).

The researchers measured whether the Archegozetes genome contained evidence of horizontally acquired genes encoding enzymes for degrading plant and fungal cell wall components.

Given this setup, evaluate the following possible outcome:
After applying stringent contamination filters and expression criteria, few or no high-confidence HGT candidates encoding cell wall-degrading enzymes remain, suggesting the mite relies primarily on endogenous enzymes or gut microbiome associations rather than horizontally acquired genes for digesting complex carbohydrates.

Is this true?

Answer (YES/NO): NO